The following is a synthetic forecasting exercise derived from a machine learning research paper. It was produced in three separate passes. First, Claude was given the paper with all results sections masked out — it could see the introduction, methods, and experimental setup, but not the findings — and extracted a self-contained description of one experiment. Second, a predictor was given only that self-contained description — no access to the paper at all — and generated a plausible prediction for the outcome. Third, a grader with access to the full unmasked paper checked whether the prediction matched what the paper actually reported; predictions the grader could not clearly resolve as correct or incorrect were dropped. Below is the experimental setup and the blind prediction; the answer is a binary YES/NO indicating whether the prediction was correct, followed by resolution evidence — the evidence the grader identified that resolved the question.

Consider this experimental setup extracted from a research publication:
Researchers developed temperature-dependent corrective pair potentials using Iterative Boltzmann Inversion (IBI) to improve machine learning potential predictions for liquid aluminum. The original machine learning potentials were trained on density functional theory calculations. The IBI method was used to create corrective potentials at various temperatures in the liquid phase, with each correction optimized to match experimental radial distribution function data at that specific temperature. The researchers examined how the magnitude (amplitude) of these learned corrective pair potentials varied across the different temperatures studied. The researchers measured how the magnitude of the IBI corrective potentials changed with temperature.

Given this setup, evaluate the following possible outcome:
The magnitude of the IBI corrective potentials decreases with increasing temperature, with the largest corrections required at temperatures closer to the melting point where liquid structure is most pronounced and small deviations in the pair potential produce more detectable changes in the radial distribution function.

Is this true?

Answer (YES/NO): NO